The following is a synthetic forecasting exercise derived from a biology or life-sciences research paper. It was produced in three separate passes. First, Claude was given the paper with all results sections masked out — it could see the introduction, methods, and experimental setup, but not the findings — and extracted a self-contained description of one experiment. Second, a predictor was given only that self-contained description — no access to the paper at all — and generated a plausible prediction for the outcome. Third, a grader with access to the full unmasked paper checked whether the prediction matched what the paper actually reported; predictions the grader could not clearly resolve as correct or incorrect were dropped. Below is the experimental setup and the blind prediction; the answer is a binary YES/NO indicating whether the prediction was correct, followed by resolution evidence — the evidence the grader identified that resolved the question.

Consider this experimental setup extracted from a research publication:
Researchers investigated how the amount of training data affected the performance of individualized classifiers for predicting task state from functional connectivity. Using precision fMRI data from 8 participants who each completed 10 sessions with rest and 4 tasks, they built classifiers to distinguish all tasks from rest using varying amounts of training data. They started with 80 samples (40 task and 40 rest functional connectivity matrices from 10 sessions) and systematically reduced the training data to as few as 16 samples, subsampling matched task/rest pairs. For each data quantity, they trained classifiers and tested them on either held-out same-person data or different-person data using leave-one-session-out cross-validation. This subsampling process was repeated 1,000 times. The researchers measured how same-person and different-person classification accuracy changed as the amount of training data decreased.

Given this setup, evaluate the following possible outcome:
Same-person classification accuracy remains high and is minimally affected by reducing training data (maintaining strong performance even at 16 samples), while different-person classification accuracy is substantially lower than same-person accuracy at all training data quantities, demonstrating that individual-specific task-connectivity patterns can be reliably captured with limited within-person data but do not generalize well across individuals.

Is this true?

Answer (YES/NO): NO